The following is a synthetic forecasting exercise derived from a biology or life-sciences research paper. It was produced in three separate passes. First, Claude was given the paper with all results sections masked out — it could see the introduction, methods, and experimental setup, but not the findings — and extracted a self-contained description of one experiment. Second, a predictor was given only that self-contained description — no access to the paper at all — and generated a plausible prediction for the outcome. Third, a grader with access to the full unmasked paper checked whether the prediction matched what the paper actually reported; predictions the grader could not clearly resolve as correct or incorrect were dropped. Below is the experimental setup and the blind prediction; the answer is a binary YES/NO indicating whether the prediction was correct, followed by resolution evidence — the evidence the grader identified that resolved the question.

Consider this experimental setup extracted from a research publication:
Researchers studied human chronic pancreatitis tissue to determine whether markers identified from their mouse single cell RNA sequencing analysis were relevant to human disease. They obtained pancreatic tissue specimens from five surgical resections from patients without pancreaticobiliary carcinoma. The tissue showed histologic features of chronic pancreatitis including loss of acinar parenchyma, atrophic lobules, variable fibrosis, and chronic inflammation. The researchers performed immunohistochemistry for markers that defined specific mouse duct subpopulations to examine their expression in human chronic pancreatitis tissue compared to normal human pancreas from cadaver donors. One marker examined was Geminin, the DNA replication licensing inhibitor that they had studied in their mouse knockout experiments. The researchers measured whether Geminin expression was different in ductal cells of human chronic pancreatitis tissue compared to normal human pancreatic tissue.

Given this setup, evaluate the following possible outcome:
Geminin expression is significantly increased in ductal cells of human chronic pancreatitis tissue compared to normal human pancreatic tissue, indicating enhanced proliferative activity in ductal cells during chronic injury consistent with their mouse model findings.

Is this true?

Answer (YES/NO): YES